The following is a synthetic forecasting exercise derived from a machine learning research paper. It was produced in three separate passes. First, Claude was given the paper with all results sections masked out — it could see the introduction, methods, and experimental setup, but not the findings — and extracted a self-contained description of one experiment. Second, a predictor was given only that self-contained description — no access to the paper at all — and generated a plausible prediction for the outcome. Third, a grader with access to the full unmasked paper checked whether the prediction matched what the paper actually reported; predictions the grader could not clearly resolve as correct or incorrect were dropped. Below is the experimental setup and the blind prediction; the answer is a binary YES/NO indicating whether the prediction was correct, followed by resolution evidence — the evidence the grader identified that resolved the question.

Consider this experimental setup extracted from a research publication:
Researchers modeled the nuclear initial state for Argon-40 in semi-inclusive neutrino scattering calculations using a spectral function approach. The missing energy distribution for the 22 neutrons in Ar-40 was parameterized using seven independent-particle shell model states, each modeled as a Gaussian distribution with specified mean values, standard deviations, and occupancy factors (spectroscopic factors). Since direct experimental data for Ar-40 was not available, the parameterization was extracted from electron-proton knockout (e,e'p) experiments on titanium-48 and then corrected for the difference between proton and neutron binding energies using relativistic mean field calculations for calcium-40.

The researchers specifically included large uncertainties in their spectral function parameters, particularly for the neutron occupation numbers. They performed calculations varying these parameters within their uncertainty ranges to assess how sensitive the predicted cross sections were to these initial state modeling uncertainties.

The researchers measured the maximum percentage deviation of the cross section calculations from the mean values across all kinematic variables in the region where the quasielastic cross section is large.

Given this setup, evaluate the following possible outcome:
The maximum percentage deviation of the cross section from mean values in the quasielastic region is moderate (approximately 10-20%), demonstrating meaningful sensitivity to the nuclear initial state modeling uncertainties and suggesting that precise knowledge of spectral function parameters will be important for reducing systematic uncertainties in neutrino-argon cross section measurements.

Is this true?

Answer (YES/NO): NO